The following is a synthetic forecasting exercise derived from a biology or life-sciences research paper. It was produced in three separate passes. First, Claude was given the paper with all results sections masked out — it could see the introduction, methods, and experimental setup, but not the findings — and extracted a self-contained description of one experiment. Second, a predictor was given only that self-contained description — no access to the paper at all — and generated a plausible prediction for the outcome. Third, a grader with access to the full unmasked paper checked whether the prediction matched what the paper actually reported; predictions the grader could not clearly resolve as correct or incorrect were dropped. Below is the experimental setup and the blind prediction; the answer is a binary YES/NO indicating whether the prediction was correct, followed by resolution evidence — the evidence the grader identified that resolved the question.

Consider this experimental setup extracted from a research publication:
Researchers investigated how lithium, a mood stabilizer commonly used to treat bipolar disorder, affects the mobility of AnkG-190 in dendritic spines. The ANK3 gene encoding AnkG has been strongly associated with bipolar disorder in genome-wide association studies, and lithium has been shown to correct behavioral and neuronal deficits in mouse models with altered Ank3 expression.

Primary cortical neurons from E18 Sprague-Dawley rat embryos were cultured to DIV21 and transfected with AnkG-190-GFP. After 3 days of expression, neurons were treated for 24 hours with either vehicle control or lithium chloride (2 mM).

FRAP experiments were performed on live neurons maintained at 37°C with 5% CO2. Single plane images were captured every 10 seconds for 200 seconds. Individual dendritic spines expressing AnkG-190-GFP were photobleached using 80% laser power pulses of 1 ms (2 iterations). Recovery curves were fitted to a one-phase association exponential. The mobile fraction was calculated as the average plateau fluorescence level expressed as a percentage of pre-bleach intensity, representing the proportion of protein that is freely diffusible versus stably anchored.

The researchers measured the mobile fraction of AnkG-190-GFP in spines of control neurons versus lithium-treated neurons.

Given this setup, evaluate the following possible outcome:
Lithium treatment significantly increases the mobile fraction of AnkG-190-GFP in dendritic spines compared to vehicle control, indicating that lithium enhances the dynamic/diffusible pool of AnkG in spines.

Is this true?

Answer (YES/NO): YES